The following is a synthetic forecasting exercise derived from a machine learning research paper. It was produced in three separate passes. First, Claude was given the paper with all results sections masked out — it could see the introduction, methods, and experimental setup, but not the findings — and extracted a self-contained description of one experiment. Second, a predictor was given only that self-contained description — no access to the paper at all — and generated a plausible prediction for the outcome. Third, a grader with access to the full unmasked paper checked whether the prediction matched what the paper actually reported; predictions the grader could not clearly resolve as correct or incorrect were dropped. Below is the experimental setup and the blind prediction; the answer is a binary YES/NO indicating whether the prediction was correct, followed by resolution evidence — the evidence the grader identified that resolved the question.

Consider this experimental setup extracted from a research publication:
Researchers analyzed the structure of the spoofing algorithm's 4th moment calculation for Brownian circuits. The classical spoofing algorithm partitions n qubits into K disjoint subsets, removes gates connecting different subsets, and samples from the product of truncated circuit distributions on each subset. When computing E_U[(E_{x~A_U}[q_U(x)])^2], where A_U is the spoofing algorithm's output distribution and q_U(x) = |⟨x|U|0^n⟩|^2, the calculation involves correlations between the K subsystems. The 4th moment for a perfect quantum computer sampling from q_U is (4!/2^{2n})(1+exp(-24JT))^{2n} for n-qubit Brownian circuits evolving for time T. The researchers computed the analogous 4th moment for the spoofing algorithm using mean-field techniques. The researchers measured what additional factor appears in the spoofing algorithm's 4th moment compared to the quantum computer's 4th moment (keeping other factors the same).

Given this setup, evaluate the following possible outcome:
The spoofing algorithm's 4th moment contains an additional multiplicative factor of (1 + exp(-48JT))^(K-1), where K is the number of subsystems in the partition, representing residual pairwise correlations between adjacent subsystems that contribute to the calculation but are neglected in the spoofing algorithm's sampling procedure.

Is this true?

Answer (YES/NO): NO